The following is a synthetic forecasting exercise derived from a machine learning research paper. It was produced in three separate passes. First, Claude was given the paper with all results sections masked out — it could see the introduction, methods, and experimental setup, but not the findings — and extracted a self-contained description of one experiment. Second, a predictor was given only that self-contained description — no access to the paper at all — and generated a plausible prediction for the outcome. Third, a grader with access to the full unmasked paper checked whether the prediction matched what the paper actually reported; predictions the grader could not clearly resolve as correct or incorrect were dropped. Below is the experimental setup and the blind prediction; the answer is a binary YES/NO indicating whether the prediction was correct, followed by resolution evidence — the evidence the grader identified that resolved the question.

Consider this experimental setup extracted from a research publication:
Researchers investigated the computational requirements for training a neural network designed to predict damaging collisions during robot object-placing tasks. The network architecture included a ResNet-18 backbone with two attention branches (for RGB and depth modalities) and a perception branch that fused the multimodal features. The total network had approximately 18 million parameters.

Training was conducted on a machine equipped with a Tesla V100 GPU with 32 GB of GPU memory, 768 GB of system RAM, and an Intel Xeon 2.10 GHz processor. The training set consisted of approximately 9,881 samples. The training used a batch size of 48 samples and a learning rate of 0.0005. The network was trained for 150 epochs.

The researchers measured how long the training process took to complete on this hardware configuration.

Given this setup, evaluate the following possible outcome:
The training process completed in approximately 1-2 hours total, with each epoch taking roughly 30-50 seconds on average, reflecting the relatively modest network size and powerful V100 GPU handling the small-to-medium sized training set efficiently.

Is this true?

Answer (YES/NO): YES